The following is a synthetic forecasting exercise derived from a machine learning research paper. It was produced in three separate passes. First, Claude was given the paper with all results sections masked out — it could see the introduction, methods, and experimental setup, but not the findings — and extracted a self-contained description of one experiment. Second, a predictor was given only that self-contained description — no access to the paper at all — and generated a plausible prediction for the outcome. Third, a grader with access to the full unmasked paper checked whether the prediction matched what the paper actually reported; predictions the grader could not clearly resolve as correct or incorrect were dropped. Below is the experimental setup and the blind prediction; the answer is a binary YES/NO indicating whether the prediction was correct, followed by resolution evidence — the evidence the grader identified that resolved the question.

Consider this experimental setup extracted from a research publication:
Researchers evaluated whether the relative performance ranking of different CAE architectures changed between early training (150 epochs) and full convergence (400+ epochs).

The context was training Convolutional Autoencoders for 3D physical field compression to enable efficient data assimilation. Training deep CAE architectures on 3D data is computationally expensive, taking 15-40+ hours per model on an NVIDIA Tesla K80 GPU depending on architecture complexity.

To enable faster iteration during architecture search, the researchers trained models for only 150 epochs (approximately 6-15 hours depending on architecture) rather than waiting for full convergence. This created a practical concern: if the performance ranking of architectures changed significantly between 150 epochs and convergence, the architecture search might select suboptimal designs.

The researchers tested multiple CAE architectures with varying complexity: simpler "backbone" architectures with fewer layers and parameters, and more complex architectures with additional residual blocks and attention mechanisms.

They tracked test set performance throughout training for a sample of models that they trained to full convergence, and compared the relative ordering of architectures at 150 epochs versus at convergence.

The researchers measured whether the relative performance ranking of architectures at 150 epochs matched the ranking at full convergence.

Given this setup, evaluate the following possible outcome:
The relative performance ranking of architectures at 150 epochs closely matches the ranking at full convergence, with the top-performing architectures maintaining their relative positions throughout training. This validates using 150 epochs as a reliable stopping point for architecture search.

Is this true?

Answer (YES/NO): YES